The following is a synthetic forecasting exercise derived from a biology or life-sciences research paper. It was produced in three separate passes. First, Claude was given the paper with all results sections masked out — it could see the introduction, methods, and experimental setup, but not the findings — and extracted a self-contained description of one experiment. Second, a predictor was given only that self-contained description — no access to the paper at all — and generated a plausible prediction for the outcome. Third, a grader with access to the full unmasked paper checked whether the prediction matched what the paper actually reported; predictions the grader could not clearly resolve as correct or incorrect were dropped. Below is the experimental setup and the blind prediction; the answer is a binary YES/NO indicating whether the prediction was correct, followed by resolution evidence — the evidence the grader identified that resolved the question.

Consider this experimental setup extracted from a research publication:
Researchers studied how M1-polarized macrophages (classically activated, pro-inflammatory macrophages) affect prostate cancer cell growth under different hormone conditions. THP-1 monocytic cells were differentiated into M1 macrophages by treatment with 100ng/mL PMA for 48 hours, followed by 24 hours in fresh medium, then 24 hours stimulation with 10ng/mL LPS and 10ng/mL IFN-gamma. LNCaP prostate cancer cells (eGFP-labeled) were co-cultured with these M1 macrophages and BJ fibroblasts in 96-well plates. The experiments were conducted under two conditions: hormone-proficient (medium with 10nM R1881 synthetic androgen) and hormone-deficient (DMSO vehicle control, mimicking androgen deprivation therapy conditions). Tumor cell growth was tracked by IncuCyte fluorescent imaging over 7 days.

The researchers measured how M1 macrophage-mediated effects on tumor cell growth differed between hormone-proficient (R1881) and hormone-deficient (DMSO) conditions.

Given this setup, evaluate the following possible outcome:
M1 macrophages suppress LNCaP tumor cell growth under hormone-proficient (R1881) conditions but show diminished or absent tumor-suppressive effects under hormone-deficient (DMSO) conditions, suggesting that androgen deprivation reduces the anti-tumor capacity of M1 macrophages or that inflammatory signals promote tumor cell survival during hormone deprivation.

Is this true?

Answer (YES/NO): YES